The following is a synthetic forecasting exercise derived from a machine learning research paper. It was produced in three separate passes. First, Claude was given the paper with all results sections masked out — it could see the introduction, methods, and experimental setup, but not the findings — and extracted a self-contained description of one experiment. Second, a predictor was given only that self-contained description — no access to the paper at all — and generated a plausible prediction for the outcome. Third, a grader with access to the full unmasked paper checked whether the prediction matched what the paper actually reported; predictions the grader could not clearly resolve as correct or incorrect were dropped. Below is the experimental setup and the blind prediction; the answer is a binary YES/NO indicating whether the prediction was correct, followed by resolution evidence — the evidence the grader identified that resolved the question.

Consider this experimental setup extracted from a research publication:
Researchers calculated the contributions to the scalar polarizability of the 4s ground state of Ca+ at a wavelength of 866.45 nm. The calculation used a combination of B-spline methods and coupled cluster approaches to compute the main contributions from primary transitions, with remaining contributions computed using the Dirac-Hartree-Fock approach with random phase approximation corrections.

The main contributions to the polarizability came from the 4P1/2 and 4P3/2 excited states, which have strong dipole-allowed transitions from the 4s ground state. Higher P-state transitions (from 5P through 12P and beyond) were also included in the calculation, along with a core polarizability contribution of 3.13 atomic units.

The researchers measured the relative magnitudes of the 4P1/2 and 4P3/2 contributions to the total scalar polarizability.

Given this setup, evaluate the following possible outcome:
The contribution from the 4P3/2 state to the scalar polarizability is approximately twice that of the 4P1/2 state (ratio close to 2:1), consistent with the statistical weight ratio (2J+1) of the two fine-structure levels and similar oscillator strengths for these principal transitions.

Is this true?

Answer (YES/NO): YES